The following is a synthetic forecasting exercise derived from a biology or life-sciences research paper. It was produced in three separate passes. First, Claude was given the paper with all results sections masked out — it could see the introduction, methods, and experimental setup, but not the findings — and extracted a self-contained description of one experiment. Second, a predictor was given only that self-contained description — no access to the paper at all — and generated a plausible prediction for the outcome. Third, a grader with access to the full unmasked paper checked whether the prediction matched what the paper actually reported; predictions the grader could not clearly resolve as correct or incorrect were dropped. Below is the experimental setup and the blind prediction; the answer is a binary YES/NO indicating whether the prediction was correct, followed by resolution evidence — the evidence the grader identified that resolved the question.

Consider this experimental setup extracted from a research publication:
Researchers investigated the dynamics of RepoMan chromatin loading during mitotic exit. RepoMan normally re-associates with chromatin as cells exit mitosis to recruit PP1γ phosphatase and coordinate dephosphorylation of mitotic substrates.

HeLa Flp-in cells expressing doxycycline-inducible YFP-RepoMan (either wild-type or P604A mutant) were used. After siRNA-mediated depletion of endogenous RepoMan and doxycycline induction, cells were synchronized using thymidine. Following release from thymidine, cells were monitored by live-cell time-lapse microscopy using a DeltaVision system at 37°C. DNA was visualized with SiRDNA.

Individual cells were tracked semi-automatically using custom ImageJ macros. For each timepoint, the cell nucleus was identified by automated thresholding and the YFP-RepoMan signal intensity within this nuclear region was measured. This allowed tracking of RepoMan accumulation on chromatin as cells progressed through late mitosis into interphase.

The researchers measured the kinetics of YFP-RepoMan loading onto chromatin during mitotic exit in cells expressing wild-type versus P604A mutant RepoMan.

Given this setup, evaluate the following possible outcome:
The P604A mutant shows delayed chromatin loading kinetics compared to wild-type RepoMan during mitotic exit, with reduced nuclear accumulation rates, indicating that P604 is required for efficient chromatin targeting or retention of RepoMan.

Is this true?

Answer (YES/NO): NO